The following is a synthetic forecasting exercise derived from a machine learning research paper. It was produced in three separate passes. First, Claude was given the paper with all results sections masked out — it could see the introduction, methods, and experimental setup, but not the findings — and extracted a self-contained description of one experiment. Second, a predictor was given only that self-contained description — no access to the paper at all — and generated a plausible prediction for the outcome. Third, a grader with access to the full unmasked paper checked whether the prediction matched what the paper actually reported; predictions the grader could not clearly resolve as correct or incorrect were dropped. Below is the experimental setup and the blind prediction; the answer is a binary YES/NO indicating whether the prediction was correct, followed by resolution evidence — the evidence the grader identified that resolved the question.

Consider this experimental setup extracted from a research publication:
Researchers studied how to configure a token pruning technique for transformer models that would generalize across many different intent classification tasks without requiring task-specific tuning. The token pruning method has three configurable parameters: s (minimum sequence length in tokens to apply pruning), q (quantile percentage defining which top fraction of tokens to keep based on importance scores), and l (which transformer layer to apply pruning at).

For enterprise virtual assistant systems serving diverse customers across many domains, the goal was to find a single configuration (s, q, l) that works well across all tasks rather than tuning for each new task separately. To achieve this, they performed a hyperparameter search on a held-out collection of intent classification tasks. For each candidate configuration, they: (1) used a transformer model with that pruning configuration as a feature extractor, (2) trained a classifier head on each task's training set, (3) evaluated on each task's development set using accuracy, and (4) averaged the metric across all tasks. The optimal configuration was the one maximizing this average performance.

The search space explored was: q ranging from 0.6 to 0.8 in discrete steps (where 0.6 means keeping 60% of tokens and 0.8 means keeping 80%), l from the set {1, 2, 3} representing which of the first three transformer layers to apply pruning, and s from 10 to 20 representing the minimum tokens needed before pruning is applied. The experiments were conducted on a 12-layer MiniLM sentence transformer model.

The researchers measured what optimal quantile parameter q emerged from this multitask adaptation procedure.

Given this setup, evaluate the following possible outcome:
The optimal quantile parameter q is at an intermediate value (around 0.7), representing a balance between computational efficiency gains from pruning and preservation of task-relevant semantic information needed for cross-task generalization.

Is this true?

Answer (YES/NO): NO